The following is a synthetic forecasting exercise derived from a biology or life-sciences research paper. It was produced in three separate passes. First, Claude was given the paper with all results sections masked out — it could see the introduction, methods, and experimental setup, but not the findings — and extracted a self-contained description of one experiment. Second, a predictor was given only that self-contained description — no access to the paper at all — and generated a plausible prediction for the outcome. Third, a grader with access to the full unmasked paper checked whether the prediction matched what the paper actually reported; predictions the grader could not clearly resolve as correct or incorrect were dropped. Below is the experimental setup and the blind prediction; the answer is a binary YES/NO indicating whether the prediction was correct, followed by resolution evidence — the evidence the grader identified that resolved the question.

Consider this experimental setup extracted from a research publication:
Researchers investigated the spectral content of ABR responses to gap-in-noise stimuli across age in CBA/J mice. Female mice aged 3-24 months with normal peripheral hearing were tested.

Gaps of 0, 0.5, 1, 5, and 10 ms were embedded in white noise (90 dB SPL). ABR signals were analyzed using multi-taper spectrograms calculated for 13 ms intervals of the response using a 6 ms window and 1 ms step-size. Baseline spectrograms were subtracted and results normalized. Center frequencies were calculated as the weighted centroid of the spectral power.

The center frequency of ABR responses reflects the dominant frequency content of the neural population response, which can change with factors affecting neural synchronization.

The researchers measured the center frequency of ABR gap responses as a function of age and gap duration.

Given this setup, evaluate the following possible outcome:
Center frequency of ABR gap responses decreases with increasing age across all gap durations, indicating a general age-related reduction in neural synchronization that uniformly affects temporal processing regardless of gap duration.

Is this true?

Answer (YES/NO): YES